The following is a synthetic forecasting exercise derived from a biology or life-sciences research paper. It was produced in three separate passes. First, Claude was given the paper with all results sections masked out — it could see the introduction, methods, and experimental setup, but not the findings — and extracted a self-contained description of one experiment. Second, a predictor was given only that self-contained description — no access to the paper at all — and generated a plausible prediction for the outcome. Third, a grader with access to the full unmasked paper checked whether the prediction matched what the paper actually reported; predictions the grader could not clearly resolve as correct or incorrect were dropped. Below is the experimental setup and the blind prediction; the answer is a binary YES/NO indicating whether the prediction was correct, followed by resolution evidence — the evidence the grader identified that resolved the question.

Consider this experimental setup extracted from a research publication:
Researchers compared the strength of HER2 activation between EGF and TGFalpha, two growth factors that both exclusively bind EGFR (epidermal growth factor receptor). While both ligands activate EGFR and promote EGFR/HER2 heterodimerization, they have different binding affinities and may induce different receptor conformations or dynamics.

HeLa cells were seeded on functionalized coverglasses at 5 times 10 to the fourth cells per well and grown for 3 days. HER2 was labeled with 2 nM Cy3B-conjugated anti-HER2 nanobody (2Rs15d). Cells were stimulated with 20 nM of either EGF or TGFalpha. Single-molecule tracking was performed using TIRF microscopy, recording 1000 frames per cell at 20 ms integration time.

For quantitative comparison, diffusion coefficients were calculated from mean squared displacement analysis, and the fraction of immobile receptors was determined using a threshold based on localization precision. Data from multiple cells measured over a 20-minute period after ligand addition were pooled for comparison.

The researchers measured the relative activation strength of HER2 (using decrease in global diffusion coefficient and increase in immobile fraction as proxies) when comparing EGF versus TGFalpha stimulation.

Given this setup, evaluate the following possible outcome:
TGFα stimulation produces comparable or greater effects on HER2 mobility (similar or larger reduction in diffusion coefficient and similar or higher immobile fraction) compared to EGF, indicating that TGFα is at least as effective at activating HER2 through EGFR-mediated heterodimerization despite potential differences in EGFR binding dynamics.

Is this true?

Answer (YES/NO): NO